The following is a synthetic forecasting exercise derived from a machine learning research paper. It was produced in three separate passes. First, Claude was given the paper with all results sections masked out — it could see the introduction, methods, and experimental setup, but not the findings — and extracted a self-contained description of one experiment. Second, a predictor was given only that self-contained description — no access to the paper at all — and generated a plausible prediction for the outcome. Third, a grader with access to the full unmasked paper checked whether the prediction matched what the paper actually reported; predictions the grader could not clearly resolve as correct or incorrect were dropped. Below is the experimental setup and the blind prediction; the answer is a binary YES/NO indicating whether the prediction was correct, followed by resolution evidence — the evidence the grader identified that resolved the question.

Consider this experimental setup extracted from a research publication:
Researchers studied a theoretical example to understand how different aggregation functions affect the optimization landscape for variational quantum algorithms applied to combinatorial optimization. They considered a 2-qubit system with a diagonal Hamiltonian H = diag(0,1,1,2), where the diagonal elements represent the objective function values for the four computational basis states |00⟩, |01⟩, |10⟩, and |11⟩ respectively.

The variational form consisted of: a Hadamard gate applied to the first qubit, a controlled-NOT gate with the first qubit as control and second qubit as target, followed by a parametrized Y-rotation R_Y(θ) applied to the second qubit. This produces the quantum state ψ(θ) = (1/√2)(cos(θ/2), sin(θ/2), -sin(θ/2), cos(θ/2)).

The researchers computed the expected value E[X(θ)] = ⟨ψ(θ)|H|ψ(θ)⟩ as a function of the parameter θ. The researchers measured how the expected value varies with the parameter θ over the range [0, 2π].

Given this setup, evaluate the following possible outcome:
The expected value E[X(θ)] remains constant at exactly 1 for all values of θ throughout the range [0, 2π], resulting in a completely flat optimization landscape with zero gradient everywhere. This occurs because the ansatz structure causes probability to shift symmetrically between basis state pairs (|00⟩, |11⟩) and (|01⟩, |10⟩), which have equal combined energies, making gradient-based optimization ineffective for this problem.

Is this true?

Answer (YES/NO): YES